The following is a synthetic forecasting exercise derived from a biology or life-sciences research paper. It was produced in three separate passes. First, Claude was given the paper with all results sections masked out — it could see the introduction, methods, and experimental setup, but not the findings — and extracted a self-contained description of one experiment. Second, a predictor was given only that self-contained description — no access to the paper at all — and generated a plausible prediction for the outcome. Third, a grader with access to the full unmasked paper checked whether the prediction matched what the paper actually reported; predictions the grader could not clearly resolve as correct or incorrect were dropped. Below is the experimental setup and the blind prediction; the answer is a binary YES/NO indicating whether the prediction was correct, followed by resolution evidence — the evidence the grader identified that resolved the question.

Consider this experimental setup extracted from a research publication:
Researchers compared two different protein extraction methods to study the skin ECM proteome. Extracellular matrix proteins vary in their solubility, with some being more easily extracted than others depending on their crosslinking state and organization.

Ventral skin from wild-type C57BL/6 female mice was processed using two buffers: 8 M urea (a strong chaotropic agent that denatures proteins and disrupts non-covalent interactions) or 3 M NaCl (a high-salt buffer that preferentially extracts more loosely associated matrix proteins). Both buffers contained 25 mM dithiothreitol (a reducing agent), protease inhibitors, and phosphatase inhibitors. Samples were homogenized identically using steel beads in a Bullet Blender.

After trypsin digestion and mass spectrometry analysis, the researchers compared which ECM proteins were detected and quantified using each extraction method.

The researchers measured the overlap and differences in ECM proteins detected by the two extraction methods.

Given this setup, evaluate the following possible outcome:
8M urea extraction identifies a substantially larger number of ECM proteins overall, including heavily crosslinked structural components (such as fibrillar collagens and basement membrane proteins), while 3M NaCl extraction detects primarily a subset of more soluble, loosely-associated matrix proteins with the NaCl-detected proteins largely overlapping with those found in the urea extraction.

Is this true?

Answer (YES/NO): NO